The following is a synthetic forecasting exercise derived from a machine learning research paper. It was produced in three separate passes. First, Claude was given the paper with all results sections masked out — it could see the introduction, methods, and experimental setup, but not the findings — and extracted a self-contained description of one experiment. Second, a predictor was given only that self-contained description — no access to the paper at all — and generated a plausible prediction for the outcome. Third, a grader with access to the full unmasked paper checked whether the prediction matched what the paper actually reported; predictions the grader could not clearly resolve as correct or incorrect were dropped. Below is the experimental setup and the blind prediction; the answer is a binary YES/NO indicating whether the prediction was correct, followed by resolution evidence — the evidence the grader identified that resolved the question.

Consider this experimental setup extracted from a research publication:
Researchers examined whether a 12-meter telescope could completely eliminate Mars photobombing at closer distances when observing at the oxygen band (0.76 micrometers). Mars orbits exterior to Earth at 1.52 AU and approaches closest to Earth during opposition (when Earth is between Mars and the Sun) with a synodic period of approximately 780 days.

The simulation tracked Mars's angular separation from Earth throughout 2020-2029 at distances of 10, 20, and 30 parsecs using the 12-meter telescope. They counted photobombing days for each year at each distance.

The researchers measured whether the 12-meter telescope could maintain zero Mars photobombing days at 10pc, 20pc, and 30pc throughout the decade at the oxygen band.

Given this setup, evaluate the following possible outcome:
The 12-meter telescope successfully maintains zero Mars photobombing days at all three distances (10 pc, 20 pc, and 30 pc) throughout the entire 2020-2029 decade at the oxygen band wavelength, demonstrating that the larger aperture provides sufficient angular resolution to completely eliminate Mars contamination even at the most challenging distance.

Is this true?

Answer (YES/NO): NO